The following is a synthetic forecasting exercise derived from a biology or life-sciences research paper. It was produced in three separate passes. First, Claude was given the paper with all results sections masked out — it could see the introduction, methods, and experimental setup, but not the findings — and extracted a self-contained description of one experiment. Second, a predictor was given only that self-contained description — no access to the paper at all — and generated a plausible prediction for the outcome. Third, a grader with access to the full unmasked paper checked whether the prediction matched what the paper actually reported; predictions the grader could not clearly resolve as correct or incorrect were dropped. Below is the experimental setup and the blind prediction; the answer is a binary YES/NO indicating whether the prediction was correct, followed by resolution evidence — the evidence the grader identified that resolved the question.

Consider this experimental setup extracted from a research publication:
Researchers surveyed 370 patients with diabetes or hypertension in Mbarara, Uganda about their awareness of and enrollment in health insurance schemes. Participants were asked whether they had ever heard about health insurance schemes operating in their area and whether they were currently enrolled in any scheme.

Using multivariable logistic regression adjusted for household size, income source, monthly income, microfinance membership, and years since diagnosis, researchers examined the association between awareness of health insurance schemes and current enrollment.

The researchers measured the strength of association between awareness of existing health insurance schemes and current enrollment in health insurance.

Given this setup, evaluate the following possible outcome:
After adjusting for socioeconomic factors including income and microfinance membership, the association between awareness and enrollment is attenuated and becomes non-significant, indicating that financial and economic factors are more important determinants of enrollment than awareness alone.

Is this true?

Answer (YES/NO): NO